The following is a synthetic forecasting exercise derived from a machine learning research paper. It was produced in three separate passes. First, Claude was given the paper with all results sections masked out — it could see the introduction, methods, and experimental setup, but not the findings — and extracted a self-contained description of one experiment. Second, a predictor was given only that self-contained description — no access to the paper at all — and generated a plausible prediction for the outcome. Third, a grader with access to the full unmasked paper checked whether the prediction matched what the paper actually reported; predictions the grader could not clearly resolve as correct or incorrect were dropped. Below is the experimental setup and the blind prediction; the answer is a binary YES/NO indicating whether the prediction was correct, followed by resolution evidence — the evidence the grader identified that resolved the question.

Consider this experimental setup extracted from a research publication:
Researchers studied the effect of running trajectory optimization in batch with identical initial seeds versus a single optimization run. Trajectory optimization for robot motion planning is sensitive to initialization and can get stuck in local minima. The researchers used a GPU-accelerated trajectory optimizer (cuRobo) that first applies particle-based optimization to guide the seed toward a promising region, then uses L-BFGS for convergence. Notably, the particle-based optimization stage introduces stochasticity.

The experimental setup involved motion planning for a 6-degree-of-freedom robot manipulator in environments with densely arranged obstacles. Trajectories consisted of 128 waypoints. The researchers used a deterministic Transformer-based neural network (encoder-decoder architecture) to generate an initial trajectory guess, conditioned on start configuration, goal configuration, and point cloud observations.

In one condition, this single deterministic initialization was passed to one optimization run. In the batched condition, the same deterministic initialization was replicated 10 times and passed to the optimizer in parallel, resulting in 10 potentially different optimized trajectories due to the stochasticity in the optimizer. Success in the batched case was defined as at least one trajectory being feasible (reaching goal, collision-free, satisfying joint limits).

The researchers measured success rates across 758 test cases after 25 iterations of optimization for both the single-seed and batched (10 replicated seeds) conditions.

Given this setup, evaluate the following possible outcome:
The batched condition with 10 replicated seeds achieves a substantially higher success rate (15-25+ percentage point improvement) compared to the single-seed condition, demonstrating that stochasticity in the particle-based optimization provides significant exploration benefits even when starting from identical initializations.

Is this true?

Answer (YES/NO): YES